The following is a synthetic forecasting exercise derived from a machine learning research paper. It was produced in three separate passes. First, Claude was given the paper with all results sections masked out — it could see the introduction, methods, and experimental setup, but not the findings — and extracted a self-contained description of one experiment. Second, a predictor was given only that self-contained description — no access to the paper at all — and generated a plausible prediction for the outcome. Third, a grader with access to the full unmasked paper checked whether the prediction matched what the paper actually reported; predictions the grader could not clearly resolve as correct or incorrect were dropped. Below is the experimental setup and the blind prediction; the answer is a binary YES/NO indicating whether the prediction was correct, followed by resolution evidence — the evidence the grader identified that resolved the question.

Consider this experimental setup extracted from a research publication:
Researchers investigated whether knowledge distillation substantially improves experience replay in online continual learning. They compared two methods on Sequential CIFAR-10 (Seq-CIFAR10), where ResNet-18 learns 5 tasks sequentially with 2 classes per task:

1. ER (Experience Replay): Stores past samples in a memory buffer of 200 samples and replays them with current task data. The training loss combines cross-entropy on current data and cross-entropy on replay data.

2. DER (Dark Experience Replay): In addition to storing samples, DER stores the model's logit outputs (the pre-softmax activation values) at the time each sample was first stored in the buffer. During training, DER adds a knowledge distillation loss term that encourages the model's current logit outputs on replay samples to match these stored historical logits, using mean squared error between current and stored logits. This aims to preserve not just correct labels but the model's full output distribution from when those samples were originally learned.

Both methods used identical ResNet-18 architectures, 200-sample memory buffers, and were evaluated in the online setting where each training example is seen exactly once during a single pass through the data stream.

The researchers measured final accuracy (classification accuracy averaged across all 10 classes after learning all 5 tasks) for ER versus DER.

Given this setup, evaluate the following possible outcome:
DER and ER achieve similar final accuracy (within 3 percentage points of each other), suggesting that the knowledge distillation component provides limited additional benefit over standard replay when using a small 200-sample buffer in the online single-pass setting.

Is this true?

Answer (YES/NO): NO